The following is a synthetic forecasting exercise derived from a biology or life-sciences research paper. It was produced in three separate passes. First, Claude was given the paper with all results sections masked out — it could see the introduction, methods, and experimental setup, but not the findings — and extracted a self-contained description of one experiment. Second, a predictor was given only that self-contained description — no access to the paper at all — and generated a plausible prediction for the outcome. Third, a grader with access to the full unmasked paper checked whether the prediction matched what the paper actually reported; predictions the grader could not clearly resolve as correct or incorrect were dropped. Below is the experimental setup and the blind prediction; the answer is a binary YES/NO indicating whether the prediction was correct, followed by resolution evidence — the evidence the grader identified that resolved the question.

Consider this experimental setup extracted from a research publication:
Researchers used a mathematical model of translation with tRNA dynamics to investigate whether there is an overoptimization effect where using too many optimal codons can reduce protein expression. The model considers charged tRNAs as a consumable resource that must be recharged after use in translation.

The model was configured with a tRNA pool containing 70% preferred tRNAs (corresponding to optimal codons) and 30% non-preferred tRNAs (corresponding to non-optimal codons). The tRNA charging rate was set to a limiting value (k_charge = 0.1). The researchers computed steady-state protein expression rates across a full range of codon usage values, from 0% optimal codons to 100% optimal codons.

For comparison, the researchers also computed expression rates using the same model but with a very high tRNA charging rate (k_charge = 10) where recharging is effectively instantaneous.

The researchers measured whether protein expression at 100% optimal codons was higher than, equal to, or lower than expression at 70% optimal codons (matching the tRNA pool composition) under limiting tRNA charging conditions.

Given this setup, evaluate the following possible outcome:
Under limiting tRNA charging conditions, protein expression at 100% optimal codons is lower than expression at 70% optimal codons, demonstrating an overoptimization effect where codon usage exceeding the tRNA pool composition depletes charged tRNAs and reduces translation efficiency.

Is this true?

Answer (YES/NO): YES